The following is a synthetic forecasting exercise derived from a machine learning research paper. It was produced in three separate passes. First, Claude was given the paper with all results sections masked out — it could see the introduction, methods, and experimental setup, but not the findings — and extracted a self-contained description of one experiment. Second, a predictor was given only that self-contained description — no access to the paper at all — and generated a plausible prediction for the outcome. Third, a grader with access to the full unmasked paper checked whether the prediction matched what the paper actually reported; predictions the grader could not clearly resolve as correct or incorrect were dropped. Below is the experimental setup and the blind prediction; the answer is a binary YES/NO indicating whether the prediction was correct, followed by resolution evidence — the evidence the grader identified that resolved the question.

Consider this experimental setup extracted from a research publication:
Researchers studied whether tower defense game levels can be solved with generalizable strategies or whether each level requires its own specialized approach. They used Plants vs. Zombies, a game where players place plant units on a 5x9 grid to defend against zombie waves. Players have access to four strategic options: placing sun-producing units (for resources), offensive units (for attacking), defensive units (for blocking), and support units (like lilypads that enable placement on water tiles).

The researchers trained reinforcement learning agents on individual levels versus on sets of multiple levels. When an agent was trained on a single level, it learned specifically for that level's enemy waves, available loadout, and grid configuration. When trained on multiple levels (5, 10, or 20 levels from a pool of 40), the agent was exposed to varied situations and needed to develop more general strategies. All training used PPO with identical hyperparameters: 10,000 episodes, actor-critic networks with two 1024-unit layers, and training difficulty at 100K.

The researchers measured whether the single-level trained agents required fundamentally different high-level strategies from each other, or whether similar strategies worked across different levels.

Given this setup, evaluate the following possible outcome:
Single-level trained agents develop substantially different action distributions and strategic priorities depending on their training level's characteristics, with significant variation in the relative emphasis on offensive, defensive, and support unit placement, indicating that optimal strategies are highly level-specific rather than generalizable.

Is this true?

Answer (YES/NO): YES